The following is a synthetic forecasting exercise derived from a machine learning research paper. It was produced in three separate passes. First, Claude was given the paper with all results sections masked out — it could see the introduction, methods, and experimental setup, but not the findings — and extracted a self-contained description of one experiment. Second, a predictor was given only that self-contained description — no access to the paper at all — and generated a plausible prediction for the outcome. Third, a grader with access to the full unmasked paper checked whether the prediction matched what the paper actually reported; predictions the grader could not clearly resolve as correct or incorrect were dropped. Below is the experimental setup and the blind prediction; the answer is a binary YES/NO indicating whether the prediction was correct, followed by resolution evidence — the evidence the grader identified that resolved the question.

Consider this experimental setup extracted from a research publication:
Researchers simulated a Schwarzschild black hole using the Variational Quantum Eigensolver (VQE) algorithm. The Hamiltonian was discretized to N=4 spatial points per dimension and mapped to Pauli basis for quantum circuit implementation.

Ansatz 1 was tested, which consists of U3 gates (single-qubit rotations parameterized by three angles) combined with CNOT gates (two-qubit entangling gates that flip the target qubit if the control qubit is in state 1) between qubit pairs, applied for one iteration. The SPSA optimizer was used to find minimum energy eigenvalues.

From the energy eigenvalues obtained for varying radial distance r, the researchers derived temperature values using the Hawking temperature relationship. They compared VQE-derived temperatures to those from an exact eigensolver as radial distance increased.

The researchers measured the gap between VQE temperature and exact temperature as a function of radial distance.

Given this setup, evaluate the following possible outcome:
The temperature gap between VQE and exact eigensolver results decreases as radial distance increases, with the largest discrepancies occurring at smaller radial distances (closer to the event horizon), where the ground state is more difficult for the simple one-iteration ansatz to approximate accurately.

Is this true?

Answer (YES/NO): YES